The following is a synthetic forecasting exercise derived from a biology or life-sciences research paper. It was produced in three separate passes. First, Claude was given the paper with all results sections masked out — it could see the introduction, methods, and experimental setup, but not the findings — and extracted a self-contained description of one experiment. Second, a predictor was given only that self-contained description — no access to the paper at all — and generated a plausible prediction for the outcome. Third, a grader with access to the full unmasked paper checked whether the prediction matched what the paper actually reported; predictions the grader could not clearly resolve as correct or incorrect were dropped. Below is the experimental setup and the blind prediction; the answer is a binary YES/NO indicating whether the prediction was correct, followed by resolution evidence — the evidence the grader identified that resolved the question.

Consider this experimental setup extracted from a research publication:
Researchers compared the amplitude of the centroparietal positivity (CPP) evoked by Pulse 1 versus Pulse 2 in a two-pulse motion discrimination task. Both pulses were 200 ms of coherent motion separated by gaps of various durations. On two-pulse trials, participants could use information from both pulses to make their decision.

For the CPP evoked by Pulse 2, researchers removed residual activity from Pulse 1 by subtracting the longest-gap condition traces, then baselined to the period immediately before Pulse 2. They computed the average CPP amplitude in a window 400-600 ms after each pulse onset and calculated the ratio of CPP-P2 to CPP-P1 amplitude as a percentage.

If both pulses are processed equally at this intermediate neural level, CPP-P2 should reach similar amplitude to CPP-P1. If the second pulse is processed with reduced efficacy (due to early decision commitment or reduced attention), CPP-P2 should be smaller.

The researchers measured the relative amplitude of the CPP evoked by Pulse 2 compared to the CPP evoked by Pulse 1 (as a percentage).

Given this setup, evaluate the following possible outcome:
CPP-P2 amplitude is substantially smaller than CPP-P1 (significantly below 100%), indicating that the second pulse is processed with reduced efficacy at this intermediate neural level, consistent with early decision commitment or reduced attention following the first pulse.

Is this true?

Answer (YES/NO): YES